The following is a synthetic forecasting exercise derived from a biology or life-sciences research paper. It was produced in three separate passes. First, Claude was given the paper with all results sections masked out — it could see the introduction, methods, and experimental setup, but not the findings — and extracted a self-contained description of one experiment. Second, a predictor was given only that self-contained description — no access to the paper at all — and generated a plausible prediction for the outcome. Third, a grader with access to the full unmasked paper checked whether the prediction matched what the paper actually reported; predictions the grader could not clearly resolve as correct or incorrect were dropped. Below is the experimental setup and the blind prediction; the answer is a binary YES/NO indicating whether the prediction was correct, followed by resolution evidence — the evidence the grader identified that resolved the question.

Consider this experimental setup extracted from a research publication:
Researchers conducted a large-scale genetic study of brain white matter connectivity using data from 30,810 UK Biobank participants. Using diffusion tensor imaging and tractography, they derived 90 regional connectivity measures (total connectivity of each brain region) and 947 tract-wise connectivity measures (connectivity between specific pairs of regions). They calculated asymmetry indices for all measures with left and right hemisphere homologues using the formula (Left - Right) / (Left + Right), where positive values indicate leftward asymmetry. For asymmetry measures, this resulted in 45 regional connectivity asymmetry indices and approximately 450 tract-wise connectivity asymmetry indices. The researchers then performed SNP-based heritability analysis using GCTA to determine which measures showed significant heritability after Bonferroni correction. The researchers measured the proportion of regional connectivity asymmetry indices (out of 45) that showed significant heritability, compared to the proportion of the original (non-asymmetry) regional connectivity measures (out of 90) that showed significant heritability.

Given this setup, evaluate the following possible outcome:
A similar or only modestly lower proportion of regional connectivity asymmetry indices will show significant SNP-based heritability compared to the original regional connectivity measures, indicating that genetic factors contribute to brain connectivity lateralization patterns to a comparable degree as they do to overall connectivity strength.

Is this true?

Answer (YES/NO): NO